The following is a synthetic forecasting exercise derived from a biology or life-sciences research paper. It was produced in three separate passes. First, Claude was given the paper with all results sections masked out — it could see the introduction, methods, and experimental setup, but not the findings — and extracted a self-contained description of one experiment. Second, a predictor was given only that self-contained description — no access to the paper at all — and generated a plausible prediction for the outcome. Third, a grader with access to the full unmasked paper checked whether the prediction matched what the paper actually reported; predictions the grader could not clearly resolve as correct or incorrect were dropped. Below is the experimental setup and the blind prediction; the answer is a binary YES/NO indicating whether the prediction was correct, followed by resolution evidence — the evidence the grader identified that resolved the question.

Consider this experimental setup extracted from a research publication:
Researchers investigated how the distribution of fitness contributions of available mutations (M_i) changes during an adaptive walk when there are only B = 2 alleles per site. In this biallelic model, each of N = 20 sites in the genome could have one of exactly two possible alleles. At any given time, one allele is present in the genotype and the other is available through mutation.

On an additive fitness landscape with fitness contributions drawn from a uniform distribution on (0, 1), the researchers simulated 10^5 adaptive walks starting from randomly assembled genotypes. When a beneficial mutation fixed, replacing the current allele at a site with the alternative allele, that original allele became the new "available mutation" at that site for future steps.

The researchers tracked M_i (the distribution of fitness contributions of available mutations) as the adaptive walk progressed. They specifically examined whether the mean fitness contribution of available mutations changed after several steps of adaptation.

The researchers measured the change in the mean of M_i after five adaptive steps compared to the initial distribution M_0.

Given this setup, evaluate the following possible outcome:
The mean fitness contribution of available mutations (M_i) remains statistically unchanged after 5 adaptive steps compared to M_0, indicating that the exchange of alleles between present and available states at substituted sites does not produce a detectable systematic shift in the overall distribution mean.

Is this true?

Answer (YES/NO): NO